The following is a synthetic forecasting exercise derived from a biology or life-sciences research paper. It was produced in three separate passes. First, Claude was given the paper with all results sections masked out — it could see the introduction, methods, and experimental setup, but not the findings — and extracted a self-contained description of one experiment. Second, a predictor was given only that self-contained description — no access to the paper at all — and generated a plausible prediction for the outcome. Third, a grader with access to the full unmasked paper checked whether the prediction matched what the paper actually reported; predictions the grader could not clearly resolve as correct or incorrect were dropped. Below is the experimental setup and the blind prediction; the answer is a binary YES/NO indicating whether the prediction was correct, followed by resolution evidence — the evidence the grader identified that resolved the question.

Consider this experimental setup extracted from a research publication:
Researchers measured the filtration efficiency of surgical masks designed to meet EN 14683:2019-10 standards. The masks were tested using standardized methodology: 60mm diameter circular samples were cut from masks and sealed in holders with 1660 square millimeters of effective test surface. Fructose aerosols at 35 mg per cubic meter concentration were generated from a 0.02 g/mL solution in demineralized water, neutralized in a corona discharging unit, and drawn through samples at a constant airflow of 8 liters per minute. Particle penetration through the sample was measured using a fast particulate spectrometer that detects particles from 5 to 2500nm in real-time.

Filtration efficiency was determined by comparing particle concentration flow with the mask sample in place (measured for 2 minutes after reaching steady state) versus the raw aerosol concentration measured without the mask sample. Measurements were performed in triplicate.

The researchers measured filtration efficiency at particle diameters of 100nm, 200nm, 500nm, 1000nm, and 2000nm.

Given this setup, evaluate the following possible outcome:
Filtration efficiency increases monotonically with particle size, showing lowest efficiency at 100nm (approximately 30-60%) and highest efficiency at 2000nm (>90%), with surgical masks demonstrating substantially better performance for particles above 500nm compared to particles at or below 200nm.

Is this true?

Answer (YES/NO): NO